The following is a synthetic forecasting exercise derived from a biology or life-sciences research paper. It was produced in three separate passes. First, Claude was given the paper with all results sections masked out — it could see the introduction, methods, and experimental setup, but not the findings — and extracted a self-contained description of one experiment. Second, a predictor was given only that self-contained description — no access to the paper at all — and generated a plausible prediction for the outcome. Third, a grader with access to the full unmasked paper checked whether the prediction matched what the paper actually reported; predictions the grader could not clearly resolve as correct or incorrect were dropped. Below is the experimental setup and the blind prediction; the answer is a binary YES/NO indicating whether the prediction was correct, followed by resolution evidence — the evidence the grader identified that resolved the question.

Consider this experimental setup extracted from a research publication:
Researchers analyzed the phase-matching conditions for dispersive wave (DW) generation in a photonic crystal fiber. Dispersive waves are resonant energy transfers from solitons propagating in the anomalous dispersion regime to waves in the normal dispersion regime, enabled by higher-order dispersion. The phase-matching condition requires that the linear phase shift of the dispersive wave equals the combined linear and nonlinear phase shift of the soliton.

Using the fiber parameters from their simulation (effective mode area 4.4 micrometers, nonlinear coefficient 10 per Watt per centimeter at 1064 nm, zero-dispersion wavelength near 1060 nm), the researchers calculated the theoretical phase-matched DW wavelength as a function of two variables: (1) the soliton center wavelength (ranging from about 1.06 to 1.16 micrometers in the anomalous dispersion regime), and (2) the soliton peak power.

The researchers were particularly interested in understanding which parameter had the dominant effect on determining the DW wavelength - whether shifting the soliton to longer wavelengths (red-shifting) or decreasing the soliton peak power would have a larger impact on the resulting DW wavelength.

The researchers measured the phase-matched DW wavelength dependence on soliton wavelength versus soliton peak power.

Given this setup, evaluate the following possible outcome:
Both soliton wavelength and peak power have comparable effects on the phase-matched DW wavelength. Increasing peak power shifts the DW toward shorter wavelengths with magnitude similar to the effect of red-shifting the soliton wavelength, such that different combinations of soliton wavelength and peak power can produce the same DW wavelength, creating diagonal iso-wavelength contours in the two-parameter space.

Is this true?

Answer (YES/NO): NO